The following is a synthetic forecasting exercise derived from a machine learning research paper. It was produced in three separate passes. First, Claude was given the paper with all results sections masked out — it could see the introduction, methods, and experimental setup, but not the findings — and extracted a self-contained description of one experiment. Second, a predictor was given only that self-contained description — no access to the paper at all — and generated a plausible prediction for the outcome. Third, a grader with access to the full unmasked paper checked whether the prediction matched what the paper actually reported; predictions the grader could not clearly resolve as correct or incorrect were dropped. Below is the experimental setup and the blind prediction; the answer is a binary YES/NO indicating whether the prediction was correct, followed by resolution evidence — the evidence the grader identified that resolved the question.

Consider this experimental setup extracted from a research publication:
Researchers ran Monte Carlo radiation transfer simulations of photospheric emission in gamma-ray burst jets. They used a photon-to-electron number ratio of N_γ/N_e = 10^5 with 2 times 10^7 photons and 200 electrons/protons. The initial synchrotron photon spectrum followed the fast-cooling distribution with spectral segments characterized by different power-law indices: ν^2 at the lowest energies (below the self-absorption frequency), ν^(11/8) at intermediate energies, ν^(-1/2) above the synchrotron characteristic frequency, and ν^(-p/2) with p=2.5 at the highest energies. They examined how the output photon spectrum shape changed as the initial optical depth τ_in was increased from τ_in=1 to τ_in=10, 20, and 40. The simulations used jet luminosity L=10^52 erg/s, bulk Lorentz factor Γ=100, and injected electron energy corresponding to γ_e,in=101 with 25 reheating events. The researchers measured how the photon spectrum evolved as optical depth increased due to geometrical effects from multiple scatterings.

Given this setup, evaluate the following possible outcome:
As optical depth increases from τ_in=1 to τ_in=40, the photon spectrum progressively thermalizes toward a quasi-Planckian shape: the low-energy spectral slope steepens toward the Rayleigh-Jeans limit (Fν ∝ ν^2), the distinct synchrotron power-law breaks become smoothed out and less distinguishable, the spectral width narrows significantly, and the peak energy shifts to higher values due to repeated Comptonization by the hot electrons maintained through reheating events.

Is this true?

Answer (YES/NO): NO